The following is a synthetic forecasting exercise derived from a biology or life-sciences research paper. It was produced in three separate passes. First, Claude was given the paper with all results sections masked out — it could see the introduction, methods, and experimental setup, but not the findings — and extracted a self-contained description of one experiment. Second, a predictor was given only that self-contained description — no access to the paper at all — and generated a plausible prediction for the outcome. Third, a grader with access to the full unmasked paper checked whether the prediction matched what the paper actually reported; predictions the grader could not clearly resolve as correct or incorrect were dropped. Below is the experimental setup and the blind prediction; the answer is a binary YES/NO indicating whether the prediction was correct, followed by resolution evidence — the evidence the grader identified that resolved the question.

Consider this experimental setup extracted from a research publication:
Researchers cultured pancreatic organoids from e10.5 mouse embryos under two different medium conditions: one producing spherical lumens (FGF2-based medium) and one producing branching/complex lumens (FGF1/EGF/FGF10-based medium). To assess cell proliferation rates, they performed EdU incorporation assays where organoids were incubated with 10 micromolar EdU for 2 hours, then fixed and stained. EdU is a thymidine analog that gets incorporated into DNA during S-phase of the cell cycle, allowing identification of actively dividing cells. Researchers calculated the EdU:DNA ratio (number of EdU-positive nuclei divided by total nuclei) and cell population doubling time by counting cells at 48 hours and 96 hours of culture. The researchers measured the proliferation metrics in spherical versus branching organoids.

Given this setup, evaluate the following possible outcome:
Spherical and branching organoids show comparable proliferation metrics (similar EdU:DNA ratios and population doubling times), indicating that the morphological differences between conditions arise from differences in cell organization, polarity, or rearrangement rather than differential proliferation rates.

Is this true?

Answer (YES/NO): NO